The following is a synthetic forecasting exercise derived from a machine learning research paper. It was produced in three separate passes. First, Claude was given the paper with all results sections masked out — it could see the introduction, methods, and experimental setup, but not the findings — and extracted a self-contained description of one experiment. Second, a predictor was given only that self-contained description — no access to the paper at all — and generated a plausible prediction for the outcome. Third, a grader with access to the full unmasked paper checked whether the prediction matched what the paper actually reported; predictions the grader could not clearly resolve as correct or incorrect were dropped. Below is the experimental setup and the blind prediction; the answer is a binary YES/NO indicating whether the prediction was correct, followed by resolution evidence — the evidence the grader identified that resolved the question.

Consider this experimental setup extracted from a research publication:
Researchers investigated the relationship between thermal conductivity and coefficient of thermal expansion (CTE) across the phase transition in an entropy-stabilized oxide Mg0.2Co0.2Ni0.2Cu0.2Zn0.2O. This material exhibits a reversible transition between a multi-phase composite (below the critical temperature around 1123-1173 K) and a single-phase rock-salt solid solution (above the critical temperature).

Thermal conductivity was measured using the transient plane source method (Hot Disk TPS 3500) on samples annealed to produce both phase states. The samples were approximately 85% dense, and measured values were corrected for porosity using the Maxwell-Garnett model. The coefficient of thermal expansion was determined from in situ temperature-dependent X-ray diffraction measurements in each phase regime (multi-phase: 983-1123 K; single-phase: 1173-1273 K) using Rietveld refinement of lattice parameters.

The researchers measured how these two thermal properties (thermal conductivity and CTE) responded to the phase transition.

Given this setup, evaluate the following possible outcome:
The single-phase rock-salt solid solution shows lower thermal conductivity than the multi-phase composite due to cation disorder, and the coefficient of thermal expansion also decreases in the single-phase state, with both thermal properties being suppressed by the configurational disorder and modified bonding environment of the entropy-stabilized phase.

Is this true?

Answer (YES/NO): NO